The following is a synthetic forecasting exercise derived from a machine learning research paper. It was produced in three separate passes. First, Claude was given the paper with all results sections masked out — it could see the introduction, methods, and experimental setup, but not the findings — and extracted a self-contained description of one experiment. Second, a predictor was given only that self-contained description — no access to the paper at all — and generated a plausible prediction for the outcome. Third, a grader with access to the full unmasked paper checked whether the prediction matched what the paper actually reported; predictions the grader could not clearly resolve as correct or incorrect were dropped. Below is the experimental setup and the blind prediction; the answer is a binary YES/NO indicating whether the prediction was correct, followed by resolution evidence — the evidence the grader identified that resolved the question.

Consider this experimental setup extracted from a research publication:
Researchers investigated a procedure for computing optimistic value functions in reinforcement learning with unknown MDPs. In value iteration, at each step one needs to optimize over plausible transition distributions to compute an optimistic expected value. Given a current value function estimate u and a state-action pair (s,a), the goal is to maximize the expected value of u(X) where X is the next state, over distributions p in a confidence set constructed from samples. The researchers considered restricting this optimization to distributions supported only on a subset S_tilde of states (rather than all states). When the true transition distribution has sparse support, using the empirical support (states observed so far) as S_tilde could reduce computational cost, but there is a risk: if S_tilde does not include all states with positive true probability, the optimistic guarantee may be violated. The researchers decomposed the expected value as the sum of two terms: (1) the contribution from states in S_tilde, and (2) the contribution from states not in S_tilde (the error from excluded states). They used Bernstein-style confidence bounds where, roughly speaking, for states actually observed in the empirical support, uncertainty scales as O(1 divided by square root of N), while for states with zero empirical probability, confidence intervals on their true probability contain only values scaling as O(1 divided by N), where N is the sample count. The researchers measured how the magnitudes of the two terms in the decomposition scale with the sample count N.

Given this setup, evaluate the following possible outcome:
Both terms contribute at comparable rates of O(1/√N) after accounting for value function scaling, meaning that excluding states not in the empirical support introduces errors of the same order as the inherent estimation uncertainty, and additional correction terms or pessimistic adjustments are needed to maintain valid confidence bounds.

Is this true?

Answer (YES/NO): NO